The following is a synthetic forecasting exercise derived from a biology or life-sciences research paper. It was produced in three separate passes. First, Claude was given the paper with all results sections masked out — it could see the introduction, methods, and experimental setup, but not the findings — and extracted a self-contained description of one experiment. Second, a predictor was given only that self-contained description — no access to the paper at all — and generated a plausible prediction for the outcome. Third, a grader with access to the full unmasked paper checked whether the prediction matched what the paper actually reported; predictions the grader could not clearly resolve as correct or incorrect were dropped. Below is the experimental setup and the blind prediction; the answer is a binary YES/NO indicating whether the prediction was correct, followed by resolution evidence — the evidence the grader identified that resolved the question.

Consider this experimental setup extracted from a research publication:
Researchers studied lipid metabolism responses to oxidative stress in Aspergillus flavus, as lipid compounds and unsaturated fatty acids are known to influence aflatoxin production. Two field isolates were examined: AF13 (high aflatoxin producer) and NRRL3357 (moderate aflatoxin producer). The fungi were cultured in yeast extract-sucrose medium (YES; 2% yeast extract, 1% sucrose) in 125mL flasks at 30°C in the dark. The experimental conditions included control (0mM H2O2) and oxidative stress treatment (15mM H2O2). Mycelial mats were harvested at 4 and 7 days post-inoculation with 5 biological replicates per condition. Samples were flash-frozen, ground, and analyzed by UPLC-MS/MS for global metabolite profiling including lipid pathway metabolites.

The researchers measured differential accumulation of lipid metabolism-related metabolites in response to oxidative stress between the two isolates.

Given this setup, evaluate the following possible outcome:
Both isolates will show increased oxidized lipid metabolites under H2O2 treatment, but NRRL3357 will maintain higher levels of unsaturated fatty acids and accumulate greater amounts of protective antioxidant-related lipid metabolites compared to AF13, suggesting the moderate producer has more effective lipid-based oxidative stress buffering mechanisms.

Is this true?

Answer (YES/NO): NO